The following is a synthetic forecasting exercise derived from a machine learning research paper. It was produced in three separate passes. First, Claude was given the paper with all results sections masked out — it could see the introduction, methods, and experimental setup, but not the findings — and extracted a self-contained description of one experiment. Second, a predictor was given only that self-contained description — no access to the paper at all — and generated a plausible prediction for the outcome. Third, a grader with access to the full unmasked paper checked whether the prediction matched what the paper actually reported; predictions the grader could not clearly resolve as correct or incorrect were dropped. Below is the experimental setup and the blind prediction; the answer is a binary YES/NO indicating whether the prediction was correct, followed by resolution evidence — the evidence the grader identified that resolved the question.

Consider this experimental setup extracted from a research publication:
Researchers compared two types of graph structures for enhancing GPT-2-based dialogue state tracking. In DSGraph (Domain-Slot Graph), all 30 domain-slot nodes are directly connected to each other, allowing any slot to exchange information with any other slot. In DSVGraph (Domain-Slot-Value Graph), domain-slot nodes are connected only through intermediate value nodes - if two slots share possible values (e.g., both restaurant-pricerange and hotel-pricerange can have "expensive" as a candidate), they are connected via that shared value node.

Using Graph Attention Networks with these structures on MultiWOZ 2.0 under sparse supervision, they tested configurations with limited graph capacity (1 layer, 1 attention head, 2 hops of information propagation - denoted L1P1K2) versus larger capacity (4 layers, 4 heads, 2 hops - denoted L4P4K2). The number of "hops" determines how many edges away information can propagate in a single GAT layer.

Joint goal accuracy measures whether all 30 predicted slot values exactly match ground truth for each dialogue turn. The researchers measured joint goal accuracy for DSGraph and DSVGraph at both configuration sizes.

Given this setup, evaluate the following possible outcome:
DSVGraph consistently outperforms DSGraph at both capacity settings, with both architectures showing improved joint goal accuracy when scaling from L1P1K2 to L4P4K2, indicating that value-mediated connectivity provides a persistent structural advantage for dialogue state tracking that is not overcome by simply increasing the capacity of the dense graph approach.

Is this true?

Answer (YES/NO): NO